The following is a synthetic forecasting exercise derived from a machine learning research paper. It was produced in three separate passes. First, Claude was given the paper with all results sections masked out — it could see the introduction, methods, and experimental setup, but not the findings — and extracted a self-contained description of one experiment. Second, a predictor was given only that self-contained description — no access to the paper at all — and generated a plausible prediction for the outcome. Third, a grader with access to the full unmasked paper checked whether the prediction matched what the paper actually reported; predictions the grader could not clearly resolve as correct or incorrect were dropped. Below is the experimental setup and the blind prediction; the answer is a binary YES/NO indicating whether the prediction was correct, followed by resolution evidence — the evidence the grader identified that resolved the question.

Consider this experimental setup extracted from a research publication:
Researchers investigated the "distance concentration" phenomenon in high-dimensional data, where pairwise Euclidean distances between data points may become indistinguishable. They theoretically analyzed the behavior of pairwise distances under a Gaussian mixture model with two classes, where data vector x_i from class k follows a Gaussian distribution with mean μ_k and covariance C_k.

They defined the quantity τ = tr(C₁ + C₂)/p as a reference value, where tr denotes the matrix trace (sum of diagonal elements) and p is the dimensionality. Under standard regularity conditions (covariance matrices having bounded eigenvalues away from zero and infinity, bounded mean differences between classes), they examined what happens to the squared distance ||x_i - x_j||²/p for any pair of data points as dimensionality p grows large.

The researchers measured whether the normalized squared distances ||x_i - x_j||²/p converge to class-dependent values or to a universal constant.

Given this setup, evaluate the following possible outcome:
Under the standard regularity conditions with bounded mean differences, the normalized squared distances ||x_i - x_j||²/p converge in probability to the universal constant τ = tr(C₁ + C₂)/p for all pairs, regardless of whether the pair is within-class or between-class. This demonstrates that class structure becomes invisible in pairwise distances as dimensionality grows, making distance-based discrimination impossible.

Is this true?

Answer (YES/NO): YES